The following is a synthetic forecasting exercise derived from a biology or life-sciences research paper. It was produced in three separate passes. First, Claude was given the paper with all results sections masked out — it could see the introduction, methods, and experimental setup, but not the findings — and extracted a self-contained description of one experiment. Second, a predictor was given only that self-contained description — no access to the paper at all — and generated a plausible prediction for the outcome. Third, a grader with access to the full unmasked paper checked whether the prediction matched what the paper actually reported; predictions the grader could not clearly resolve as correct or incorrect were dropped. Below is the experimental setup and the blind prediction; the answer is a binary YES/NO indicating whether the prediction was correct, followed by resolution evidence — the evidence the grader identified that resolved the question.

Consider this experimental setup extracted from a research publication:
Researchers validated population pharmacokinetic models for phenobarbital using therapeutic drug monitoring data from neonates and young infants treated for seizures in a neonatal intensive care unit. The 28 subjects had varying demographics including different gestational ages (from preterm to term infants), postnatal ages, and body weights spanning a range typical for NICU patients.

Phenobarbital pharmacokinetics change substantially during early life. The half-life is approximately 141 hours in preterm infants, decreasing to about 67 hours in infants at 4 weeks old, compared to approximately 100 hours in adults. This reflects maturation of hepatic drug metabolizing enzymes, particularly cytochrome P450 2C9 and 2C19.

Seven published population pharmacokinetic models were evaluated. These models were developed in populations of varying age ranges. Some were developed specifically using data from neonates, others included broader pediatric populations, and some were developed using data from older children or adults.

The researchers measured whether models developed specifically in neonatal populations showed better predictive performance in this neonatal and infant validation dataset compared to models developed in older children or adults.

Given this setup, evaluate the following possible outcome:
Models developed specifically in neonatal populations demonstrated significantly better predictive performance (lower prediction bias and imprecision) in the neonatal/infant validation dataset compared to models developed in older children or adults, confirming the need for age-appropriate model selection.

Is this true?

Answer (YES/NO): NO